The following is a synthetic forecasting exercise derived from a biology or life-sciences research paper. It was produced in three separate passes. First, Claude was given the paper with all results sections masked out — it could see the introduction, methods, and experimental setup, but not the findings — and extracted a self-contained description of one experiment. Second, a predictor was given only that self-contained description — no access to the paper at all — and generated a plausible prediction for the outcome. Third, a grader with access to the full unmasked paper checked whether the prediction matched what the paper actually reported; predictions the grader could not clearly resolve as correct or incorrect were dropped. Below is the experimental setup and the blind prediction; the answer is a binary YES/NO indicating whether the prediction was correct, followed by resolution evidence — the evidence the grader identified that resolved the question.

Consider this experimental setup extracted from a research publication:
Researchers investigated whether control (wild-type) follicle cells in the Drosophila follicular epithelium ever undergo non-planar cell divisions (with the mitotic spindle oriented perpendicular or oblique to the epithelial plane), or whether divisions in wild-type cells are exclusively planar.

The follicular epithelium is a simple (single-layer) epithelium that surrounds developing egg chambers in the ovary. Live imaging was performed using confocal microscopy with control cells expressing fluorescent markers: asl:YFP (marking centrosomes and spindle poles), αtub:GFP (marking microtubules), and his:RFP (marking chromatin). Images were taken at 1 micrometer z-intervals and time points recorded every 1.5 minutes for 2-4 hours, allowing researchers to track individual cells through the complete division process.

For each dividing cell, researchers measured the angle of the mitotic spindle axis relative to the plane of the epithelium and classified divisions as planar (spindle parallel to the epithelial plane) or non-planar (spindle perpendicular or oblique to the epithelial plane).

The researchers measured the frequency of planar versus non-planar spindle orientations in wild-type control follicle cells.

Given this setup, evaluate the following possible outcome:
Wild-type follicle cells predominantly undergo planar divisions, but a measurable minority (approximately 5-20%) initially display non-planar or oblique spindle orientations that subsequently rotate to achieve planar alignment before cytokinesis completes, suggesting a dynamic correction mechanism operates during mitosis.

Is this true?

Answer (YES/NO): NO